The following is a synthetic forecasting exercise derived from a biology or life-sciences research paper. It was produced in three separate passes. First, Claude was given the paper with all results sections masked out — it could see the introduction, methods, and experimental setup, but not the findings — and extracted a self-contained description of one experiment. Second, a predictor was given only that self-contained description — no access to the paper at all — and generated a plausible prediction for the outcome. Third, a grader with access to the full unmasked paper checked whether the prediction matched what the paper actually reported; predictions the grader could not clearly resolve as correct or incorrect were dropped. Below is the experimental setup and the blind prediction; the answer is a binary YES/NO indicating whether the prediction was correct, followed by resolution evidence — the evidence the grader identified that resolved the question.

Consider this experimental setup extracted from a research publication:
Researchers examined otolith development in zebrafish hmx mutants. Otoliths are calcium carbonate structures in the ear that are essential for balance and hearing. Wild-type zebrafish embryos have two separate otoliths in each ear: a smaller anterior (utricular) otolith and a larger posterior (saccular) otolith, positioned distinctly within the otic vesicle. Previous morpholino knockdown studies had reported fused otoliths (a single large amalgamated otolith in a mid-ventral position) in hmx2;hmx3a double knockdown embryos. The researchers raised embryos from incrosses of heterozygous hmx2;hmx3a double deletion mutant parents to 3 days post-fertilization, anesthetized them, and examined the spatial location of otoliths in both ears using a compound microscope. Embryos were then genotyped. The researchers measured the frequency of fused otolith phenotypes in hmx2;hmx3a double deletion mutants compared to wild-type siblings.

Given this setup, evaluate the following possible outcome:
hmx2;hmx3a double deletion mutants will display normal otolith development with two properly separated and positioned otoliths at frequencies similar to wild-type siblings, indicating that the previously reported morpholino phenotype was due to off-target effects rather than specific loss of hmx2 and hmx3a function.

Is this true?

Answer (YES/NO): NO